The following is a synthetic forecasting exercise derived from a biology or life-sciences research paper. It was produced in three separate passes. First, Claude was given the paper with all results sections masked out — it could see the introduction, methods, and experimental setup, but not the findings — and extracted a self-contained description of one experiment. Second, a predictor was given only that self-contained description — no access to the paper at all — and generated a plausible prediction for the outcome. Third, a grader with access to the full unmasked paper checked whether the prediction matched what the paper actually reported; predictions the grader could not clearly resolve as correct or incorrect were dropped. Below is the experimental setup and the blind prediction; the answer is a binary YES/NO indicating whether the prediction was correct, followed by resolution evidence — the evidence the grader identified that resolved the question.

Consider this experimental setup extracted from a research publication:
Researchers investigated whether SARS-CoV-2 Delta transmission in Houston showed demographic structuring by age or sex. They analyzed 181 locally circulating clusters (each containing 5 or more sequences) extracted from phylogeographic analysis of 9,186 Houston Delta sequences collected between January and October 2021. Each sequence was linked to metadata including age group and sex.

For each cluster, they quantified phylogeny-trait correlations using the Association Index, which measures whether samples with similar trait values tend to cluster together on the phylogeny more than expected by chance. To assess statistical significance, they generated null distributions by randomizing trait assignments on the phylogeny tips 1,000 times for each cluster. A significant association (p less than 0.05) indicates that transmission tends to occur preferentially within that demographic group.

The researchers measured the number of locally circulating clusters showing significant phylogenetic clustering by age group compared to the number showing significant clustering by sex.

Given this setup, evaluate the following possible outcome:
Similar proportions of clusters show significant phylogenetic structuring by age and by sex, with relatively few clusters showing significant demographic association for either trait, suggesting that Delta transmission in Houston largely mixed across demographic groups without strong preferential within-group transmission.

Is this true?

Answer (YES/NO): NO